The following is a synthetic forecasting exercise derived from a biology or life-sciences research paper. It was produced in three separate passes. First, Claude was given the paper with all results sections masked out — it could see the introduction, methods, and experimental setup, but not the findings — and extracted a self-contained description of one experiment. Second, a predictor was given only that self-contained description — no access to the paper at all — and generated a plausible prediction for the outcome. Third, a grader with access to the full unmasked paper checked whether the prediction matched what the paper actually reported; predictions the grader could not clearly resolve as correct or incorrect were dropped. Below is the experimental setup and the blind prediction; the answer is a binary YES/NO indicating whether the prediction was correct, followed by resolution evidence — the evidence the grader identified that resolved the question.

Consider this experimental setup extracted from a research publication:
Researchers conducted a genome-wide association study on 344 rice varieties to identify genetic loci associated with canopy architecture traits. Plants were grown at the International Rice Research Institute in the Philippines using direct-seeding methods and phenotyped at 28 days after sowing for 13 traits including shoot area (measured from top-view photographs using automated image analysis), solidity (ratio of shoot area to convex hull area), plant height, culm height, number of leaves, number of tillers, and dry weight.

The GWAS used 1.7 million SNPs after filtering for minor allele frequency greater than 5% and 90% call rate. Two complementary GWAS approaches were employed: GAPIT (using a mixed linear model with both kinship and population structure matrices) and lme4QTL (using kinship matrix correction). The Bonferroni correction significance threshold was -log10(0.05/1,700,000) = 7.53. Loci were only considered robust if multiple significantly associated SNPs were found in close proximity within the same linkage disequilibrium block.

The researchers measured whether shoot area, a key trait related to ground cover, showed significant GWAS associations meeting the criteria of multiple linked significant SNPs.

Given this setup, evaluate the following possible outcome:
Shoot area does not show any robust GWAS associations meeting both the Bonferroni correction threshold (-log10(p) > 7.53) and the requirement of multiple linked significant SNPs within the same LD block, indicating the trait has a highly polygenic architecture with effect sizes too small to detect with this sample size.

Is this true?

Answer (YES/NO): NO